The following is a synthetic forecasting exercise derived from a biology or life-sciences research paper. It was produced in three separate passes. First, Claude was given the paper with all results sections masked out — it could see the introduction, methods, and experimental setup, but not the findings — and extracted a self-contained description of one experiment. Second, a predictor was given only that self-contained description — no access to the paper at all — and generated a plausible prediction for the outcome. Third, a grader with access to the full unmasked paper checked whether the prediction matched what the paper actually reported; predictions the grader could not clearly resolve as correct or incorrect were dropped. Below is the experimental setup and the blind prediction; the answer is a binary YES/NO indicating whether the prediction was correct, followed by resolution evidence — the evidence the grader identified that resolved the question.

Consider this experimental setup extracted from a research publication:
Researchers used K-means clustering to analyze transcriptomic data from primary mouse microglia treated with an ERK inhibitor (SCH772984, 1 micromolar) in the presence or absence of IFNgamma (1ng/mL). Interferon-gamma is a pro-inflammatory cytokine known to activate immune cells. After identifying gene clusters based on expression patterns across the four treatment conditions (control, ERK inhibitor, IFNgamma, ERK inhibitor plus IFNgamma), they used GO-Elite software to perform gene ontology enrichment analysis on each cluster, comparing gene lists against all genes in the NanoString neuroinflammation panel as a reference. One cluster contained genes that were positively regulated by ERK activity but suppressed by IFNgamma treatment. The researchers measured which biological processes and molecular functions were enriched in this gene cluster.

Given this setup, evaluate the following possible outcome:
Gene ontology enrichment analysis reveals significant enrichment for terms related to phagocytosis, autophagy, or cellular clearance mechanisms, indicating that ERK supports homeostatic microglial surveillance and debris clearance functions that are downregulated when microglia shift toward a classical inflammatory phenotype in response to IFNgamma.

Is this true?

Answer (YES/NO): NO